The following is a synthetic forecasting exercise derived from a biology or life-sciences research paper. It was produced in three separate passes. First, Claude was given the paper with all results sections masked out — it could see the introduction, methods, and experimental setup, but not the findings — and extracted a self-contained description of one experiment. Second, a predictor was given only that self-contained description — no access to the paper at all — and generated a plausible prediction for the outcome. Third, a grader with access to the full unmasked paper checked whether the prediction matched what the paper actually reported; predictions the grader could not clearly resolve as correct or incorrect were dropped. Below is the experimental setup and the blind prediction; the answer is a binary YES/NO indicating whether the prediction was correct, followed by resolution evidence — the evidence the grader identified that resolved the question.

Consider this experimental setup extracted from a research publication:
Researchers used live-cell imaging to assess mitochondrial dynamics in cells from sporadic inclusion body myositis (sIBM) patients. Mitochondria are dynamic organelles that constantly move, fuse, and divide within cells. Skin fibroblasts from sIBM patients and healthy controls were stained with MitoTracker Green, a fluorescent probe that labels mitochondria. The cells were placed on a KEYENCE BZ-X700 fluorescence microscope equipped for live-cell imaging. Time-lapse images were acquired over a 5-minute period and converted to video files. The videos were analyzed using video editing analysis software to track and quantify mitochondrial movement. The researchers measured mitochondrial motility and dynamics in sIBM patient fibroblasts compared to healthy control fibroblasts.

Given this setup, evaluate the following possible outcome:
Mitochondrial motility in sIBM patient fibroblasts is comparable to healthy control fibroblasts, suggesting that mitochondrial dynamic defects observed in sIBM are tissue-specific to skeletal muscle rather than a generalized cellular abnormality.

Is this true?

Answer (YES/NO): NO